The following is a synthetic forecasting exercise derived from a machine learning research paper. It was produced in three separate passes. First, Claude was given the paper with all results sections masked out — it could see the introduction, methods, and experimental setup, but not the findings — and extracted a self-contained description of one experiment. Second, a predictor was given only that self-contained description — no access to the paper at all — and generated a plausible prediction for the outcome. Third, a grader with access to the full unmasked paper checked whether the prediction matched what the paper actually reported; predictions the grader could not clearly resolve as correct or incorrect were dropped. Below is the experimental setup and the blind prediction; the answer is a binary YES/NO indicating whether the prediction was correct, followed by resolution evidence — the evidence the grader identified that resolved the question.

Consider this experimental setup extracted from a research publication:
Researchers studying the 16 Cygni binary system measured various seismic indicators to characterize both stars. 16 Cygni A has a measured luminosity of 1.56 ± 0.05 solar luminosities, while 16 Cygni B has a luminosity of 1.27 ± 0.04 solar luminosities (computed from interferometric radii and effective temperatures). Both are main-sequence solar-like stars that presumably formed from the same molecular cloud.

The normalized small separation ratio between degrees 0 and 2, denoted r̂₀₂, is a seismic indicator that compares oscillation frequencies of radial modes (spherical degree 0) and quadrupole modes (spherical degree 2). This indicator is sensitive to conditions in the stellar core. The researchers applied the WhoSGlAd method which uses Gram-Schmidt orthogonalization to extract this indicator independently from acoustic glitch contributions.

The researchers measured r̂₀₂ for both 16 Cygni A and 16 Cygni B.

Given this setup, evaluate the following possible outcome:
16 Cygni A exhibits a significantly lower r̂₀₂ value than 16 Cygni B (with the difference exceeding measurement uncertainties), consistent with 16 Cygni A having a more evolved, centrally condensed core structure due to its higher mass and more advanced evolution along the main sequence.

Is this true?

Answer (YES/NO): NO